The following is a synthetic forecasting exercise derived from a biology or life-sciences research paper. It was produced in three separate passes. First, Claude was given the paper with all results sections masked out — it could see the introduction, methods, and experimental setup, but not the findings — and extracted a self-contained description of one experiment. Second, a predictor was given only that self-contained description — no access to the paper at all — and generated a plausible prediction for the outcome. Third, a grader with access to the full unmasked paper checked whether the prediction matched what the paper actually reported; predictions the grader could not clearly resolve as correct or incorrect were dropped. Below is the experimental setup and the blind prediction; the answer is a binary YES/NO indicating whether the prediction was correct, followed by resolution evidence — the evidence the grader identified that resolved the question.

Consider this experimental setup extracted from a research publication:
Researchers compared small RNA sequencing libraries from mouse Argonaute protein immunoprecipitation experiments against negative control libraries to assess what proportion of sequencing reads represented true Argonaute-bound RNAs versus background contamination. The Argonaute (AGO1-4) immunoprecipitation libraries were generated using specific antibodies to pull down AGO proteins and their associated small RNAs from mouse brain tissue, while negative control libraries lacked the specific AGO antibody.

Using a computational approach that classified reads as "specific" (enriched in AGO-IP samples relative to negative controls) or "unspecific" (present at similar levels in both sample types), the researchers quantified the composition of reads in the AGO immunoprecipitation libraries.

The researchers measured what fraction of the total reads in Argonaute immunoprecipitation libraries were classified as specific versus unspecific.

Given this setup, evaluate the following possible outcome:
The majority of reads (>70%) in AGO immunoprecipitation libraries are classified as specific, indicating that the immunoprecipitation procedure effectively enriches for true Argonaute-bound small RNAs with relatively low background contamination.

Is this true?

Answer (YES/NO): NO